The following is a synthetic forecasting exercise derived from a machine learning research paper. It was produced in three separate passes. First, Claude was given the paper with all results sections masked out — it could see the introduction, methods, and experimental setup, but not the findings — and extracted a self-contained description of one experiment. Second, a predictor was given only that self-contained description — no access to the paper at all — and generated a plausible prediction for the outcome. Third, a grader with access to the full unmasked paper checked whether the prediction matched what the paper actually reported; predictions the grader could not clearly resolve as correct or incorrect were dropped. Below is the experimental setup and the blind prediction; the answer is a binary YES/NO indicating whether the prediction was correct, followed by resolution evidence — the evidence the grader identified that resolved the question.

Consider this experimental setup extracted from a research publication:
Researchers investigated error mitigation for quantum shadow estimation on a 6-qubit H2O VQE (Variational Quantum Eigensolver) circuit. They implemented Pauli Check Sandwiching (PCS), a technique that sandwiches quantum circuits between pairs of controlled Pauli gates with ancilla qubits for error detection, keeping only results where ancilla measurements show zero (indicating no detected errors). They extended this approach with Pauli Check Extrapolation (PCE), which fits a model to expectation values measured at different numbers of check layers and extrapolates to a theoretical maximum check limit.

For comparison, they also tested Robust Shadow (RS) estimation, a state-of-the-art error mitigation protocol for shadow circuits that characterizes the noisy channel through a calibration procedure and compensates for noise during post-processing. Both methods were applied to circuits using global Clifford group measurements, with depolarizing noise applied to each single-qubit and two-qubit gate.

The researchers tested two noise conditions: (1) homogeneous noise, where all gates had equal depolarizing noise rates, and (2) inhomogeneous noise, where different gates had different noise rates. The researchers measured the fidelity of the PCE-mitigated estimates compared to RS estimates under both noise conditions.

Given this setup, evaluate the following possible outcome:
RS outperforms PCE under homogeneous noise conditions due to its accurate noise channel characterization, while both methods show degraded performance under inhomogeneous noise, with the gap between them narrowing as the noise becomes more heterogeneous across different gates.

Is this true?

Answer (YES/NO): NO